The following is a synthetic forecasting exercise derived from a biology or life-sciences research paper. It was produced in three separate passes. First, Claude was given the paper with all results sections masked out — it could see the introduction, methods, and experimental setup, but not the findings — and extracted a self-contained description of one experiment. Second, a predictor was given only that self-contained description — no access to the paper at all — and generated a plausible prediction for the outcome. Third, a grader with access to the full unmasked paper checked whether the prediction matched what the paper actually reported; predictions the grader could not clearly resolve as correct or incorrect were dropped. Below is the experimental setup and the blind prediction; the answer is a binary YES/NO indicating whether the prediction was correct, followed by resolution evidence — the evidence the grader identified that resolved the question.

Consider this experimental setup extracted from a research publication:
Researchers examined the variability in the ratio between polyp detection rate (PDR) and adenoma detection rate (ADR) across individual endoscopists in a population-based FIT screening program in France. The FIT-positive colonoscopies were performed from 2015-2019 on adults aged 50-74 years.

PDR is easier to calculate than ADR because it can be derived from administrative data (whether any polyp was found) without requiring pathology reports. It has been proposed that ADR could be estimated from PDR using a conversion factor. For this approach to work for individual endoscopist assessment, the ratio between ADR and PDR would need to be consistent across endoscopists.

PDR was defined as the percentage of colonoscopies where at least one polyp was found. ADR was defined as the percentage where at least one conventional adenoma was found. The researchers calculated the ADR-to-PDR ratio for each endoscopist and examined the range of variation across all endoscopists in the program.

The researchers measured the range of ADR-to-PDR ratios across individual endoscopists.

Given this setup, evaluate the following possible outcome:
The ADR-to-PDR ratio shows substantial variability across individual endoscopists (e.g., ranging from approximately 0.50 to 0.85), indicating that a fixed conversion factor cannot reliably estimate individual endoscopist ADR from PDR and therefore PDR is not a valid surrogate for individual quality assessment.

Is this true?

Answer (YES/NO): YES